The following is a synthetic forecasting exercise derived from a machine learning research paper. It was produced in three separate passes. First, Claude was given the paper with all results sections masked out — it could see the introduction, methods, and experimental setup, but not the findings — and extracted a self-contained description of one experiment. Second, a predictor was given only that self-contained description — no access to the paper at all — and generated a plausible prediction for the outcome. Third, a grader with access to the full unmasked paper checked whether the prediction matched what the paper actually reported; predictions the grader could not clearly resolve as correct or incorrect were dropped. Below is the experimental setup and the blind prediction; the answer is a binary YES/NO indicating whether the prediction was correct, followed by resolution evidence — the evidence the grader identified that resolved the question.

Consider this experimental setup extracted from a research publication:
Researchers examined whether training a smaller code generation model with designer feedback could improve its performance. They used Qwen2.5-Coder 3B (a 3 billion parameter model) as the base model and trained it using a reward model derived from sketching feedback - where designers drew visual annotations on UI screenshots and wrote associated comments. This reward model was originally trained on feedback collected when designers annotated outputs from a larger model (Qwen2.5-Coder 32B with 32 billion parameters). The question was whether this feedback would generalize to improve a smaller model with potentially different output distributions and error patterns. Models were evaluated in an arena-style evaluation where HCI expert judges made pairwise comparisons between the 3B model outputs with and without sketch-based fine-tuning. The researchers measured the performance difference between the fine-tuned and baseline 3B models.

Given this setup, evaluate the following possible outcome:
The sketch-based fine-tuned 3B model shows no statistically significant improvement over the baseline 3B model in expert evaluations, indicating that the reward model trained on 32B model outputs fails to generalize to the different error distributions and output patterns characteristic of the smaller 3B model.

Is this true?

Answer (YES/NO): NO